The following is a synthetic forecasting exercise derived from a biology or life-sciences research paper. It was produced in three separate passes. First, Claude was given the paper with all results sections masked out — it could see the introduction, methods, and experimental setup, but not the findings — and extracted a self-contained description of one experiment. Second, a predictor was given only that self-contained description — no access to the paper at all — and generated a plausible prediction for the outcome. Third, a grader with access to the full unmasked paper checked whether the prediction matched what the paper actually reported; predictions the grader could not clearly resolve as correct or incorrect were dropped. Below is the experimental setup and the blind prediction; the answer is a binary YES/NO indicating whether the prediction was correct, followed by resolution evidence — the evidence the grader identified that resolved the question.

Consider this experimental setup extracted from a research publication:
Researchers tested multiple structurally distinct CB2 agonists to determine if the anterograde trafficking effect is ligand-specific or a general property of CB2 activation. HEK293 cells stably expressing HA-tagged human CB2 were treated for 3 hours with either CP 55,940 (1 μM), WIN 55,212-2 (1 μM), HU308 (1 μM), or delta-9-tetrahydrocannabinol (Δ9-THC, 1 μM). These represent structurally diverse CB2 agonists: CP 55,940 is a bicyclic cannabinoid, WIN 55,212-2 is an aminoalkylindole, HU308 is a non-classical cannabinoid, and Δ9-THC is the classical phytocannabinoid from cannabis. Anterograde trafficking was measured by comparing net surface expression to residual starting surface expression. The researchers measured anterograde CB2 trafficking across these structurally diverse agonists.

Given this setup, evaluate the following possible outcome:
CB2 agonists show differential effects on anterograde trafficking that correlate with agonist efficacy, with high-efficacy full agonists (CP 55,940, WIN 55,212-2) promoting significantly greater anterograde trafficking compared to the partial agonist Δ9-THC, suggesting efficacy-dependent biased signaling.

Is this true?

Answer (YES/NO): NO